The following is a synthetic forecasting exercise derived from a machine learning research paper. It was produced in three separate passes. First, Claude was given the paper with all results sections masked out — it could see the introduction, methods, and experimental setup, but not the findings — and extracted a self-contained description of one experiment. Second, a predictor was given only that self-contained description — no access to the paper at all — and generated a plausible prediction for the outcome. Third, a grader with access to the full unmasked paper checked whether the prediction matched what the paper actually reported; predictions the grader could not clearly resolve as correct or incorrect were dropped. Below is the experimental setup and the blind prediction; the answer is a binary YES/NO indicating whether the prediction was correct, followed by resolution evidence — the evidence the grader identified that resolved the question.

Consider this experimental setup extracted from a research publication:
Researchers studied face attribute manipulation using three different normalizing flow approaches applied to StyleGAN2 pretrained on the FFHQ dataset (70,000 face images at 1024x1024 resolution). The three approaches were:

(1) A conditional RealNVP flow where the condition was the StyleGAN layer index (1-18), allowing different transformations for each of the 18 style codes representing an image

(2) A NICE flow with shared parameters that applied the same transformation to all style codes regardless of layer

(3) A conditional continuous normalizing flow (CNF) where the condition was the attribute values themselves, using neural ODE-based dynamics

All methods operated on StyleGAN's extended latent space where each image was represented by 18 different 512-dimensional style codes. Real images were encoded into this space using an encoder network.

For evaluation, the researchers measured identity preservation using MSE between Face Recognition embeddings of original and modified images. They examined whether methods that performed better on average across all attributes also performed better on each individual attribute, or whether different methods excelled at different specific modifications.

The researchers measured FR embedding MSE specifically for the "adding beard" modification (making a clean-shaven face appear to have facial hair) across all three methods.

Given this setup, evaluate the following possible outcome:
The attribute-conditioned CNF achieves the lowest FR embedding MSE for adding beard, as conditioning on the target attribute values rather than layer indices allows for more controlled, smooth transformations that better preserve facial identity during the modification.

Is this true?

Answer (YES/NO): YES